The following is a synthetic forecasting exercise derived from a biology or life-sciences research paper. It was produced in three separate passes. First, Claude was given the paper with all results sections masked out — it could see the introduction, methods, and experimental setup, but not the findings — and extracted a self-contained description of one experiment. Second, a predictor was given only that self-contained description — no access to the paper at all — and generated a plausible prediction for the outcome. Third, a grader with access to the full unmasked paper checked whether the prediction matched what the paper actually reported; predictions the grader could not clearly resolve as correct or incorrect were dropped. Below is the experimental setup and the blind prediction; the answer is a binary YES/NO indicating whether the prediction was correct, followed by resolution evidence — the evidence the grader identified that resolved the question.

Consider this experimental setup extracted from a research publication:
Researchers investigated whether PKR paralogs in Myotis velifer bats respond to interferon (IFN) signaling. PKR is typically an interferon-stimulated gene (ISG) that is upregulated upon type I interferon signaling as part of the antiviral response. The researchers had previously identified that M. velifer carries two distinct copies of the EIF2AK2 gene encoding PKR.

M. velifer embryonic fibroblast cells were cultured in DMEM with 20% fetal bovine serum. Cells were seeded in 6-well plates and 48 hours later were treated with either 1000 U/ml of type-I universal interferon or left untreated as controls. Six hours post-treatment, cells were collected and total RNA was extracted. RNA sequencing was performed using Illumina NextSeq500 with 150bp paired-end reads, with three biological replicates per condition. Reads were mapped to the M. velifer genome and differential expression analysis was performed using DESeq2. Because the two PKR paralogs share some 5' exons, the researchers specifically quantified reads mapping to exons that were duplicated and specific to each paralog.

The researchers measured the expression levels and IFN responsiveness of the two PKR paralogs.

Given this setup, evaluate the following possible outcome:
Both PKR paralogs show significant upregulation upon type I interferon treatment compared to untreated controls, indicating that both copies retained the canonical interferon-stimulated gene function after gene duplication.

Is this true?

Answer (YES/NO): YES